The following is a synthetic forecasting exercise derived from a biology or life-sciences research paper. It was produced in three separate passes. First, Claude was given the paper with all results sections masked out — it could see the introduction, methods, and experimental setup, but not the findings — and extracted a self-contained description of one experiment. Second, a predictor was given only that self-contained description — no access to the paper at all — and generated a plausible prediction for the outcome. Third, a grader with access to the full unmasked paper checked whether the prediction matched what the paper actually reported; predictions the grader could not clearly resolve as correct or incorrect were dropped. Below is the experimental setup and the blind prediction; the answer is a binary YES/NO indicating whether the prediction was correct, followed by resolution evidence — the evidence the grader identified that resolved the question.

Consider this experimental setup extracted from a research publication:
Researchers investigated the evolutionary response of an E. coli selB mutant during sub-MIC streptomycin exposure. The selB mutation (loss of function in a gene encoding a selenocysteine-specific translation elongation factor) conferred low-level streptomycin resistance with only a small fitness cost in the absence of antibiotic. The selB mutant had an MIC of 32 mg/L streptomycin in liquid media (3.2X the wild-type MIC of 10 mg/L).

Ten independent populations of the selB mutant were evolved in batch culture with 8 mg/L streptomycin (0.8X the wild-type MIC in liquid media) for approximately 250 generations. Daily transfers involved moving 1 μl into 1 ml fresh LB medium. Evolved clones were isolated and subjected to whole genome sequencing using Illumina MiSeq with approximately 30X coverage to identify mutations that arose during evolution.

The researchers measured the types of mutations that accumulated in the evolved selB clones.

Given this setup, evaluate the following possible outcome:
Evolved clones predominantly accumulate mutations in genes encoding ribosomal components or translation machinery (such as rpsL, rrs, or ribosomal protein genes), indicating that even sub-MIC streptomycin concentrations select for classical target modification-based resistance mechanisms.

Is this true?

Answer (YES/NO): NO